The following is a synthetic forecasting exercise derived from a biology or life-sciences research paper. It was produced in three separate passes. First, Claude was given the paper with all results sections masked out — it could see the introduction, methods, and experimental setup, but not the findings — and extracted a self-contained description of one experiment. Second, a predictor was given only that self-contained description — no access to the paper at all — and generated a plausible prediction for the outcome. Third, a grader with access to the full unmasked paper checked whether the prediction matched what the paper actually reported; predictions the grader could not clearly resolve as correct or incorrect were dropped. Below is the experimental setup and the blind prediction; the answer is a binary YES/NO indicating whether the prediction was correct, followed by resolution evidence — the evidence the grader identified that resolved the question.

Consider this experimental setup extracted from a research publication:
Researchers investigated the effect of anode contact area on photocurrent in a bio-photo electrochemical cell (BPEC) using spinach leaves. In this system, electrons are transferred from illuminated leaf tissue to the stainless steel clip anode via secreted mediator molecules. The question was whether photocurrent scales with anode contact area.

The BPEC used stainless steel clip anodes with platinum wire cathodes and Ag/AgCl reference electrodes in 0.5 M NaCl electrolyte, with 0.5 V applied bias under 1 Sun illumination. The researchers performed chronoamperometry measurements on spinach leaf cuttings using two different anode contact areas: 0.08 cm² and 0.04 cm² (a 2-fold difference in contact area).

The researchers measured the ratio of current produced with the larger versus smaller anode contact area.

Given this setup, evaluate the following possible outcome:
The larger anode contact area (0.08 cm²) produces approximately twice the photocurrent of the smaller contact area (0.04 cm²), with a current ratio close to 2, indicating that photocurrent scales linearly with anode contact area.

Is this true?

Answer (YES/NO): NO